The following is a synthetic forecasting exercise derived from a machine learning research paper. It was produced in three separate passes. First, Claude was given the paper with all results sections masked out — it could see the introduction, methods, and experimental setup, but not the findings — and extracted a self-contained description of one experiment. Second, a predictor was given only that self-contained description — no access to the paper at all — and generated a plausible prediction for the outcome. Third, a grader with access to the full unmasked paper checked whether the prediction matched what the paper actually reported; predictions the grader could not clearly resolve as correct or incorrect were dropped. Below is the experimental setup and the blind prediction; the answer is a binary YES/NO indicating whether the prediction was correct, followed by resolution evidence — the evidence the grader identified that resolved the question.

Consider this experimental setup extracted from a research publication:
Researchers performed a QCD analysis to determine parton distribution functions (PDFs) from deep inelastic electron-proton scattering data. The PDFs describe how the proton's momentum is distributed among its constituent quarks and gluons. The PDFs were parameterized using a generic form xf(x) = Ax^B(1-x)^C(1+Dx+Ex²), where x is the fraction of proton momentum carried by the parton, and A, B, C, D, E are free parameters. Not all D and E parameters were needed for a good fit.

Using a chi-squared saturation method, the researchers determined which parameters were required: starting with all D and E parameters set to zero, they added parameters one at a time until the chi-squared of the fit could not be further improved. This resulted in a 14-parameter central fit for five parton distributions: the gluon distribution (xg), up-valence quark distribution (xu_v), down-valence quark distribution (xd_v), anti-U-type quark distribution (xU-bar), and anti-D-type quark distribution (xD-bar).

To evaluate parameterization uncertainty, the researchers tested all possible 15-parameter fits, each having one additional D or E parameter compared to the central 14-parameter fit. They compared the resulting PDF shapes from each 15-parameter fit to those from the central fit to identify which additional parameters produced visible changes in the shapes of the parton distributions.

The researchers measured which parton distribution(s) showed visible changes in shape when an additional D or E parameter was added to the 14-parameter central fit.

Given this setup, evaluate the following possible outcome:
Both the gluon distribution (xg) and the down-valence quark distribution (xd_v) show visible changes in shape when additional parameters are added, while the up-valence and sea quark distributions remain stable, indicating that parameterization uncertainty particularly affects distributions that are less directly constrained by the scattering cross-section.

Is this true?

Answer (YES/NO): NO